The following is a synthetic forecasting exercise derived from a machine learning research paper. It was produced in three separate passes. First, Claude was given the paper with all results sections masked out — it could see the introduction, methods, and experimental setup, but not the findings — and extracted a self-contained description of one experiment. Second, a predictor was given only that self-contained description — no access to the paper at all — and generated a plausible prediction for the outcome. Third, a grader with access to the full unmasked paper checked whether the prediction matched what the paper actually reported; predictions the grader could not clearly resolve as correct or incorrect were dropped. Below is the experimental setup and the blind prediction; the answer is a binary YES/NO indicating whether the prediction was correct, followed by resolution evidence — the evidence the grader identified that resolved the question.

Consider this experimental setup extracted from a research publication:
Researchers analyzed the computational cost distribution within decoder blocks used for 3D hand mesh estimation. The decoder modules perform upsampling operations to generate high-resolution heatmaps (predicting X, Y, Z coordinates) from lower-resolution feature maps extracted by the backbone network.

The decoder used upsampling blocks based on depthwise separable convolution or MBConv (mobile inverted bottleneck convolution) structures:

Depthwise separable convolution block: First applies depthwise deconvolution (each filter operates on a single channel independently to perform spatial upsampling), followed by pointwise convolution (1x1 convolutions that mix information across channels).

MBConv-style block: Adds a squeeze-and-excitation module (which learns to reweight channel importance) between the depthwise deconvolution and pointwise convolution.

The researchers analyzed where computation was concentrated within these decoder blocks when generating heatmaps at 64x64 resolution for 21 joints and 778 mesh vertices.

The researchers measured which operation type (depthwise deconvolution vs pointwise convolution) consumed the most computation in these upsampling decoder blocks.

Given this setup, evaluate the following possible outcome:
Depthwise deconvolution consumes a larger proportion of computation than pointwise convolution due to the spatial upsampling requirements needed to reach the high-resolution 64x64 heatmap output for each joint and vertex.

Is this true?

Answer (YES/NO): NO